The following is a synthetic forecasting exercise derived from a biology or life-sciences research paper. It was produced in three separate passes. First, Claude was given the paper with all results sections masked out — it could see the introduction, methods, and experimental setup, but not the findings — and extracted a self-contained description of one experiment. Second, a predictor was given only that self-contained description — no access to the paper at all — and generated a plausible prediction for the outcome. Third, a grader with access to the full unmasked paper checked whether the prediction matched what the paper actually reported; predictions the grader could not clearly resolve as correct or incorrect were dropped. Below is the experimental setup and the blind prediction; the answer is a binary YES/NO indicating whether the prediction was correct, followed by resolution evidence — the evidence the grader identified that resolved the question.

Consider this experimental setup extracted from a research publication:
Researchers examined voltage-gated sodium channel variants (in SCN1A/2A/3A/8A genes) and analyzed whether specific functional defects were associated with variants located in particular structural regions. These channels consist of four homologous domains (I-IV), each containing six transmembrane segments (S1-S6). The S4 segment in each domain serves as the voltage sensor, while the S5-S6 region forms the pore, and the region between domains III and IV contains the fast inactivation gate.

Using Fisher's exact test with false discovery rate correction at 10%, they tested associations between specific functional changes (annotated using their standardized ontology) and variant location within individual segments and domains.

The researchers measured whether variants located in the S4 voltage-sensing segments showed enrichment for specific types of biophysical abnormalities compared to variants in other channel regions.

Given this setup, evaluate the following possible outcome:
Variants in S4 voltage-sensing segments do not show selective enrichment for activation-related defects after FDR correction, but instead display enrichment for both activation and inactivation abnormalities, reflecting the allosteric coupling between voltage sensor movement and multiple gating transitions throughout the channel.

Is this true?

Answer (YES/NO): NO